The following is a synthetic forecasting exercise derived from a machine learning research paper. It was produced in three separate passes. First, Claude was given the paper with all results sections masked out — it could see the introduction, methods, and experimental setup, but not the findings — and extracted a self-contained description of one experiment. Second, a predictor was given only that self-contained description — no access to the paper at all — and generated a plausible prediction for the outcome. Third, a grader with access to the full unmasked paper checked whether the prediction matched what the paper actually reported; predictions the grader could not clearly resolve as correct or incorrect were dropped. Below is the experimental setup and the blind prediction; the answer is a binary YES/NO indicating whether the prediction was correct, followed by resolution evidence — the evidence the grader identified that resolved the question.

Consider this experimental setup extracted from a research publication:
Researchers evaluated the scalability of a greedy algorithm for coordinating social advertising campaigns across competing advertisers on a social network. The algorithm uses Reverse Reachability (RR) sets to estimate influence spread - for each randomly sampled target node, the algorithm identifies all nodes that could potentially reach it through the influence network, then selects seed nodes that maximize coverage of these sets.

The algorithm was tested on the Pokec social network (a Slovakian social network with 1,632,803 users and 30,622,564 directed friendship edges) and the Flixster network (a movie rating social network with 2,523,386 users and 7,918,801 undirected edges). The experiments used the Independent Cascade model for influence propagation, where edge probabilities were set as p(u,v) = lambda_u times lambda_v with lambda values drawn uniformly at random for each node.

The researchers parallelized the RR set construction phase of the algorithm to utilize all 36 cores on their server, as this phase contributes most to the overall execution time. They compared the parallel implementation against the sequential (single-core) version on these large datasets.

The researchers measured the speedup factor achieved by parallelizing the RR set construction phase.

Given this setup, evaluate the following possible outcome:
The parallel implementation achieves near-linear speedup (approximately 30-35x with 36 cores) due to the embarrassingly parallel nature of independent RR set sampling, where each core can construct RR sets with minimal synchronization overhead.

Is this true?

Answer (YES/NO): NO